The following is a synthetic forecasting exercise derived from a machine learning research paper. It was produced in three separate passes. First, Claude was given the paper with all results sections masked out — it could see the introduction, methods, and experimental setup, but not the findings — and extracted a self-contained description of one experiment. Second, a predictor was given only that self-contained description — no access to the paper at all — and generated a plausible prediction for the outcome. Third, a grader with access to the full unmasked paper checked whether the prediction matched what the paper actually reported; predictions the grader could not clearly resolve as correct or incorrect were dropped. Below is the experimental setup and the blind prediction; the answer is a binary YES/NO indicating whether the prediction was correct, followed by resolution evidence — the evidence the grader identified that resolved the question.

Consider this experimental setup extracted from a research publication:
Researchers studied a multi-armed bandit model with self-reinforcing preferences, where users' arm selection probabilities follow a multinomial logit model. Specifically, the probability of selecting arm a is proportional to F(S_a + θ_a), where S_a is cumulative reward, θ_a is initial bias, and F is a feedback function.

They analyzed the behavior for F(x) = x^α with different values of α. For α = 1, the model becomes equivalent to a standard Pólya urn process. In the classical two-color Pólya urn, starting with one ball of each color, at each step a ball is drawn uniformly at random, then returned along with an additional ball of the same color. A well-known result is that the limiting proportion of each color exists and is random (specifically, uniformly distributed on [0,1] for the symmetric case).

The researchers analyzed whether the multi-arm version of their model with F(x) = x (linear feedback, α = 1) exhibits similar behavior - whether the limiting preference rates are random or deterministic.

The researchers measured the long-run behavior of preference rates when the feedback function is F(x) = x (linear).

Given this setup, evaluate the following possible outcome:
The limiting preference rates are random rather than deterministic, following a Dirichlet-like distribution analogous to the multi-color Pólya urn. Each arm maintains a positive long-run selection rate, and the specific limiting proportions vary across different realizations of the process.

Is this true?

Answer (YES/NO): YES